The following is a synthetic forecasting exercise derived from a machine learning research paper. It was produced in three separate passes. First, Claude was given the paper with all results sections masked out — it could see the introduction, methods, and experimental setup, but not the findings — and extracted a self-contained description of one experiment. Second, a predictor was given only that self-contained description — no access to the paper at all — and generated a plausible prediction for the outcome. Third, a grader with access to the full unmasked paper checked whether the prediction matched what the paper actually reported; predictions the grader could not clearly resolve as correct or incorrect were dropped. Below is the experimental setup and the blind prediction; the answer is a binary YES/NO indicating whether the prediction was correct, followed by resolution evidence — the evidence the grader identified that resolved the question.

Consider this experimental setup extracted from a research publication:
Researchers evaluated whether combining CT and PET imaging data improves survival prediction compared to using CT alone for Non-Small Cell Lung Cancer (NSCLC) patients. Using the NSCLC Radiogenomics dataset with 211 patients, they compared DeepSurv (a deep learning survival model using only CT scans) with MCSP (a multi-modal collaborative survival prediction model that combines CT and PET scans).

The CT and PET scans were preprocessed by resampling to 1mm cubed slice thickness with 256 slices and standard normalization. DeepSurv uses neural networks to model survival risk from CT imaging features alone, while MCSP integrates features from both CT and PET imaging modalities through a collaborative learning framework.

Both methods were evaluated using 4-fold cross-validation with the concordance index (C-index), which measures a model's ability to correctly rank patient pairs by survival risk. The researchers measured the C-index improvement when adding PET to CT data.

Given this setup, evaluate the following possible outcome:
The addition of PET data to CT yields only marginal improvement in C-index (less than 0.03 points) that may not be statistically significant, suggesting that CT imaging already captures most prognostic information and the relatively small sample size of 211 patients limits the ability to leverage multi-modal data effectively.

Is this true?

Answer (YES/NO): YES